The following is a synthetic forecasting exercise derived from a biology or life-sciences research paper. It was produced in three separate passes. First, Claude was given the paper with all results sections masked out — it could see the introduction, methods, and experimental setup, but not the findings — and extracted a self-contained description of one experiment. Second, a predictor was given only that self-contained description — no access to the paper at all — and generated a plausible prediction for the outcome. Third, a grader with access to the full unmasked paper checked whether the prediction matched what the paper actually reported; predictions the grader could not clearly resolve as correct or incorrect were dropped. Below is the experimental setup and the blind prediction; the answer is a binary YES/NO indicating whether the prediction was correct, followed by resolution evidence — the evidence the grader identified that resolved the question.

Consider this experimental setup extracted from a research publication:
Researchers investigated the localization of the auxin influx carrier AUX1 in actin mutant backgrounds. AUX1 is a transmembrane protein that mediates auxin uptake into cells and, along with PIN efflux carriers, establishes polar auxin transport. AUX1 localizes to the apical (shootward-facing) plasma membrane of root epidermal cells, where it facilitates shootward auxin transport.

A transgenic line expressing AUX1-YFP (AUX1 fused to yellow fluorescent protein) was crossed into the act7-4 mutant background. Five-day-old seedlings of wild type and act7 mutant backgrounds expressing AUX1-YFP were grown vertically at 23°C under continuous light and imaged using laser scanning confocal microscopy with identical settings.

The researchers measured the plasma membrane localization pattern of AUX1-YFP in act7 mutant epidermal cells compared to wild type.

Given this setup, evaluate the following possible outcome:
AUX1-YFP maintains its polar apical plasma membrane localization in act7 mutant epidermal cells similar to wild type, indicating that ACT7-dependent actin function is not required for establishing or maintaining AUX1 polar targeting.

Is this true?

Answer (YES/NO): YES